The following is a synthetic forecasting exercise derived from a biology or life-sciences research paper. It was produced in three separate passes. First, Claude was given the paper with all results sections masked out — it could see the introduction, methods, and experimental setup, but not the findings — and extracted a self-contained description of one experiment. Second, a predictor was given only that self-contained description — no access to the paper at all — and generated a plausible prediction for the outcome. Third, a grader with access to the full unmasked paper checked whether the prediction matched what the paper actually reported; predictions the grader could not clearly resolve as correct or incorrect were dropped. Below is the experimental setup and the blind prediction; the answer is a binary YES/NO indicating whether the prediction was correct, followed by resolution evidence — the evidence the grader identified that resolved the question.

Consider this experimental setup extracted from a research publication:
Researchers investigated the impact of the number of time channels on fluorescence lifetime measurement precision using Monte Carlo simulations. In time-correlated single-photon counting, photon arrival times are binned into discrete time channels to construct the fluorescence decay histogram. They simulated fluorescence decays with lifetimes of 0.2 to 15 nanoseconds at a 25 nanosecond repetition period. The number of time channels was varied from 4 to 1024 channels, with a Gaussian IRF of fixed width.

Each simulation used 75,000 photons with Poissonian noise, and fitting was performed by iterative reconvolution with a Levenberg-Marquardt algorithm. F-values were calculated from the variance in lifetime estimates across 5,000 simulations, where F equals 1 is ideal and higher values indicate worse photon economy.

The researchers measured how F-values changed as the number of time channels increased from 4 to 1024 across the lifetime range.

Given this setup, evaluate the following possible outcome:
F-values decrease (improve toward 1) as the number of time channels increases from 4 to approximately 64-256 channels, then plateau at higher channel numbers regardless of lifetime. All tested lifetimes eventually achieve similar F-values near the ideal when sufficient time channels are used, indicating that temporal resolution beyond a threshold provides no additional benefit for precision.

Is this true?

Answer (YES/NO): NO